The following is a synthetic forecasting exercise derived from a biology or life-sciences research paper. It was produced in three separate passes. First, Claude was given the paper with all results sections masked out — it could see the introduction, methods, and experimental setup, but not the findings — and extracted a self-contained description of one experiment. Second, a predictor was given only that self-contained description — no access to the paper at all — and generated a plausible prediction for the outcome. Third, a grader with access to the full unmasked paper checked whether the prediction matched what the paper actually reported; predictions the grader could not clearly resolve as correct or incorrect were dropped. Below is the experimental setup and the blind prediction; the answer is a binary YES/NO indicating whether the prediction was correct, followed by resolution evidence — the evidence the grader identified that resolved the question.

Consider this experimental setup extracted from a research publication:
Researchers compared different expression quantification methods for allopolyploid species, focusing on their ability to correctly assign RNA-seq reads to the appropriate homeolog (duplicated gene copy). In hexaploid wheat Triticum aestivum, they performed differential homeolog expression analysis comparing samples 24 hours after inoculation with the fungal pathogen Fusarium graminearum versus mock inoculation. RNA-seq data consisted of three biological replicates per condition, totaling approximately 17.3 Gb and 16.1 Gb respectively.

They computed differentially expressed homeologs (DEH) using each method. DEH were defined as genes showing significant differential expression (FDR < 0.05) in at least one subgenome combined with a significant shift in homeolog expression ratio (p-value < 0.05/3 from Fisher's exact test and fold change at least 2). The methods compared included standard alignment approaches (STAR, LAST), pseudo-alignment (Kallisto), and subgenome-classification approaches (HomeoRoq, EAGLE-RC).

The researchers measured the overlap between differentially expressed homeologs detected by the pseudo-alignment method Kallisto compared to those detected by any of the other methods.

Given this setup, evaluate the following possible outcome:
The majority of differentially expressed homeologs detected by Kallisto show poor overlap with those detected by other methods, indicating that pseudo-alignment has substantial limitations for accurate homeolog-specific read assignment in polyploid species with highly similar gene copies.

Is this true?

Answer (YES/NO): NO